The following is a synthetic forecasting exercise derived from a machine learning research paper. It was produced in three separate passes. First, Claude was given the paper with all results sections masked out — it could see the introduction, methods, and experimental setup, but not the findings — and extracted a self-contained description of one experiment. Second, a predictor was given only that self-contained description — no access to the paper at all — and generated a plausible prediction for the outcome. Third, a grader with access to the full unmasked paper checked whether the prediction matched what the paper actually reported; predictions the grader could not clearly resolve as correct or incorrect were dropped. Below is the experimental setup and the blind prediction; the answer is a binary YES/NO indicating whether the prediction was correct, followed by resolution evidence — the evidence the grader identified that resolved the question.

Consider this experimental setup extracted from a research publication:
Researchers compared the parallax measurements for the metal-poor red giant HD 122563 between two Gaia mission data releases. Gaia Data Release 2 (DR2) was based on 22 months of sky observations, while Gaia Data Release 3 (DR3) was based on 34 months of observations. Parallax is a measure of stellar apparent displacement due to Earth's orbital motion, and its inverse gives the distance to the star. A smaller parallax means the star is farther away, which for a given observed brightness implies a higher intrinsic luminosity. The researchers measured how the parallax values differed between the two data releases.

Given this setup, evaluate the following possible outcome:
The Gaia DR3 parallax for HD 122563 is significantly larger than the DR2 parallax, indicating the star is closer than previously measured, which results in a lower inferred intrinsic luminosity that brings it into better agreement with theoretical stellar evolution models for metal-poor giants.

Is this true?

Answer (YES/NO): NO